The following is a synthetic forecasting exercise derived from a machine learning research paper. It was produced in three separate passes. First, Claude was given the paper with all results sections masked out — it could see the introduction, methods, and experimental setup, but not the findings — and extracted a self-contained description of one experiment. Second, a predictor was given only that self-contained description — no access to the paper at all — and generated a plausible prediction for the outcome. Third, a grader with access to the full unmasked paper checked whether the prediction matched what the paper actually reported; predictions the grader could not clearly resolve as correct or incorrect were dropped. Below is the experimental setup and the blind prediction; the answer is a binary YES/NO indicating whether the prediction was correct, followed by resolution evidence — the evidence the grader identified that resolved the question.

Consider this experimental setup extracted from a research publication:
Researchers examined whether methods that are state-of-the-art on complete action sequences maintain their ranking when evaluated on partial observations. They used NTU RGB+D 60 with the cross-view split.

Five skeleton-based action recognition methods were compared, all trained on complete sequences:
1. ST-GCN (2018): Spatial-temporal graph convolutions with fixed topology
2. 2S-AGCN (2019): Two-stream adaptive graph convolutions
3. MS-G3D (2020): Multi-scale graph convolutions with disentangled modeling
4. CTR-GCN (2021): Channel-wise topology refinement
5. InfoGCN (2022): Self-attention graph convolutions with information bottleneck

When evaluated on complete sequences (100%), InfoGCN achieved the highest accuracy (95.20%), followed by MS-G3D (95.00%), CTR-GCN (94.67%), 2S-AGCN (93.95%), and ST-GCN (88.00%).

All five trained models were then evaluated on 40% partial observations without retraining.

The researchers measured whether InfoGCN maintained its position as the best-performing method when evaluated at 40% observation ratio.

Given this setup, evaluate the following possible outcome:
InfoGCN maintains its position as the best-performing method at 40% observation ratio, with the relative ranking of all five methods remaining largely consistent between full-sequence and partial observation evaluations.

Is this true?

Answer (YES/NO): NO